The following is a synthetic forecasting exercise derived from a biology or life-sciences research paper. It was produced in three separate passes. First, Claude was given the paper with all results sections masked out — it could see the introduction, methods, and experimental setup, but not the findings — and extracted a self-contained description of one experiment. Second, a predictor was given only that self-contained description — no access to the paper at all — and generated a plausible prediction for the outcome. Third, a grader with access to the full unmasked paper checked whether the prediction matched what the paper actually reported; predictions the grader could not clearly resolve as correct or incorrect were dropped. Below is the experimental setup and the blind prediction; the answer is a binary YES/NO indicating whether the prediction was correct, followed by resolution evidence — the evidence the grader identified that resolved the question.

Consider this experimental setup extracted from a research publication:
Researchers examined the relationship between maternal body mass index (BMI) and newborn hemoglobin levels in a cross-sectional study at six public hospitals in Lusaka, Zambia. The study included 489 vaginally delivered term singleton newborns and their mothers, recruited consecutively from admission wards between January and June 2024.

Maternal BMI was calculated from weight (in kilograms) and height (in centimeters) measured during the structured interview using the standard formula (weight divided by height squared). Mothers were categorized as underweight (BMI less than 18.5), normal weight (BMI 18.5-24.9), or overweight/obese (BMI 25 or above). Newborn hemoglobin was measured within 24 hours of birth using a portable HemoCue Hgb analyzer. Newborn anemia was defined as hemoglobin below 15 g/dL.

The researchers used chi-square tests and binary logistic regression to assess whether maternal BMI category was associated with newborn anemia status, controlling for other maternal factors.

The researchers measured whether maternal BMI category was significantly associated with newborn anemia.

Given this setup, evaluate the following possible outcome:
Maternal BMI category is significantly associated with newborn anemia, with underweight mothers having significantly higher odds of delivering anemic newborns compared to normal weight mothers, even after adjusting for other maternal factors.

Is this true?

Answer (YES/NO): NO